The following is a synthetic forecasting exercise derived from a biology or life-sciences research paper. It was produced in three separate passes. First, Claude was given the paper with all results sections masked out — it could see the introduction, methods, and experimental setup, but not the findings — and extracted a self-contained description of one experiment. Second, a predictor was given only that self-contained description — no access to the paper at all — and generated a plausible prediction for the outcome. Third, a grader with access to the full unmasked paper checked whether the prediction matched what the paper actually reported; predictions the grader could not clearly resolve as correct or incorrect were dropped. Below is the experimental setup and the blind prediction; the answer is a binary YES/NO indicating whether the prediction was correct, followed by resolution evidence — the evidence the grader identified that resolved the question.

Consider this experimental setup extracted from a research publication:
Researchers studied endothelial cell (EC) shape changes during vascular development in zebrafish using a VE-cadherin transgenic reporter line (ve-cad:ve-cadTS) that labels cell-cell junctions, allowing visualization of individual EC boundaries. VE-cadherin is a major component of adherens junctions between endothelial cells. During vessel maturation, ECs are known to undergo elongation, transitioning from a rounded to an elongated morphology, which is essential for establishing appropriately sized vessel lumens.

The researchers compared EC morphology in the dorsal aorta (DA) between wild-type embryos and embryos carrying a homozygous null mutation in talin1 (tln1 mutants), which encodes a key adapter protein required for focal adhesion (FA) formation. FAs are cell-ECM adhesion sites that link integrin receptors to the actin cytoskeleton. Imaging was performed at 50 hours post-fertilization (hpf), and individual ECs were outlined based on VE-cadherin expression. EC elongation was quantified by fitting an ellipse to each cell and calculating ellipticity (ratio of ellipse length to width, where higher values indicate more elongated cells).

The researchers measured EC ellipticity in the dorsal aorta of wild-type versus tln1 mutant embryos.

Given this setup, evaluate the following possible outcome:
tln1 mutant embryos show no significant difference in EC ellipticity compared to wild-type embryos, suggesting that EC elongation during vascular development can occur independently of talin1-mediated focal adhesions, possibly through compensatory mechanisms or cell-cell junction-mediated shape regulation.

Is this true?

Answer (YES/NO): NO